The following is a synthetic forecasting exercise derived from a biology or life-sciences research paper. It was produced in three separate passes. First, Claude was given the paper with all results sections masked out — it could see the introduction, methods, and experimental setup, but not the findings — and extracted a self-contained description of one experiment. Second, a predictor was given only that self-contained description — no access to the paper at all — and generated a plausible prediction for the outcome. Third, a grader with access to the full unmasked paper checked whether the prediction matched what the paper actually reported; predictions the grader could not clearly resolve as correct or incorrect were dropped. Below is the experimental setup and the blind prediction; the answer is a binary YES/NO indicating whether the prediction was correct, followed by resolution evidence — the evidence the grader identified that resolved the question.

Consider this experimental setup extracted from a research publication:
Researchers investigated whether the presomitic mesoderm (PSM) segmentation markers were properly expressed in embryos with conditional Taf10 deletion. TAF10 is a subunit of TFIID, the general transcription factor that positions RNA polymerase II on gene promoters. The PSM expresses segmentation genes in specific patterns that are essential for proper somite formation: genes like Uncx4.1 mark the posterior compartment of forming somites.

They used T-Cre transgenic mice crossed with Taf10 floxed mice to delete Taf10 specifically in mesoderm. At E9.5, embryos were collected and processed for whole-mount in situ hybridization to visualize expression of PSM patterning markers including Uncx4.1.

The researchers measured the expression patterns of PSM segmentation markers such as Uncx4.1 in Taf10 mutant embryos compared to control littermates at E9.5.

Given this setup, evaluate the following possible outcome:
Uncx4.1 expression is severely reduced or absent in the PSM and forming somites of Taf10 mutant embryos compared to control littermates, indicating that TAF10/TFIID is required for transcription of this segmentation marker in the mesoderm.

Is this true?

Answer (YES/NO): NO